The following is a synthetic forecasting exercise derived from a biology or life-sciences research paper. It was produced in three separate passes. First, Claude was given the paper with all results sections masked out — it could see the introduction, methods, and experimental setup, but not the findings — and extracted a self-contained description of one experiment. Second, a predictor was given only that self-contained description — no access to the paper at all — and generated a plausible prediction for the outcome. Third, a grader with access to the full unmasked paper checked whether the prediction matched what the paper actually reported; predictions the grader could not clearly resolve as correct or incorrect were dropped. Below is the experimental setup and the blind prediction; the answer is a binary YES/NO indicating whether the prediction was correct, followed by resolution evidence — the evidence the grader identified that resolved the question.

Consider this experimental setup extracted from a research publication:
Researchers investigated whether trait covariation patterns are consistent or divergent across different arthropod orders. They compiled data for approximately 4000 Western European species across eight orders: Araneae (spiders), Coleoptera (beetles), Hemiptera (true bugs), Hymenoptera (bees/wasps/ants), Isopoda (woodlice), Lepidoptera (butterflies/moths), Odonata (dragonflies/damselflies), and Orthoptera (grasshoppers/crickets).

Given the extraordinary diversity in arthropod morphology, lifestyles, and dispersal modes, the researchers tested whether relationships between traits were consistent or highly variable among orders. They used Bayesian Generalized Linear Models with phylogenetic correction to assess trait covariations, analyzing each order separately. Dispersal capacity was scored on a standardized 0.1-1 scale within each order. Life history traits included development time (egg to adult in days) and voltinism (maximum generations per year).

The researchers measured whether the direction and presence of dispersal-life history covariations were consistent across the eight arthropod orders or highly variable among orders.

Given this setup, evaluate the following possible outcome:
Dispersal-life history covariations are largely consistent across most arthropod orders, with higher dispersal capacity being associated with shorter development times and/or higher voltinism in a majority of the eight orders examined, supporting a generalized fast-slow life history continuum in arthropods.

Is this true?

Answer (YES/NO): YES